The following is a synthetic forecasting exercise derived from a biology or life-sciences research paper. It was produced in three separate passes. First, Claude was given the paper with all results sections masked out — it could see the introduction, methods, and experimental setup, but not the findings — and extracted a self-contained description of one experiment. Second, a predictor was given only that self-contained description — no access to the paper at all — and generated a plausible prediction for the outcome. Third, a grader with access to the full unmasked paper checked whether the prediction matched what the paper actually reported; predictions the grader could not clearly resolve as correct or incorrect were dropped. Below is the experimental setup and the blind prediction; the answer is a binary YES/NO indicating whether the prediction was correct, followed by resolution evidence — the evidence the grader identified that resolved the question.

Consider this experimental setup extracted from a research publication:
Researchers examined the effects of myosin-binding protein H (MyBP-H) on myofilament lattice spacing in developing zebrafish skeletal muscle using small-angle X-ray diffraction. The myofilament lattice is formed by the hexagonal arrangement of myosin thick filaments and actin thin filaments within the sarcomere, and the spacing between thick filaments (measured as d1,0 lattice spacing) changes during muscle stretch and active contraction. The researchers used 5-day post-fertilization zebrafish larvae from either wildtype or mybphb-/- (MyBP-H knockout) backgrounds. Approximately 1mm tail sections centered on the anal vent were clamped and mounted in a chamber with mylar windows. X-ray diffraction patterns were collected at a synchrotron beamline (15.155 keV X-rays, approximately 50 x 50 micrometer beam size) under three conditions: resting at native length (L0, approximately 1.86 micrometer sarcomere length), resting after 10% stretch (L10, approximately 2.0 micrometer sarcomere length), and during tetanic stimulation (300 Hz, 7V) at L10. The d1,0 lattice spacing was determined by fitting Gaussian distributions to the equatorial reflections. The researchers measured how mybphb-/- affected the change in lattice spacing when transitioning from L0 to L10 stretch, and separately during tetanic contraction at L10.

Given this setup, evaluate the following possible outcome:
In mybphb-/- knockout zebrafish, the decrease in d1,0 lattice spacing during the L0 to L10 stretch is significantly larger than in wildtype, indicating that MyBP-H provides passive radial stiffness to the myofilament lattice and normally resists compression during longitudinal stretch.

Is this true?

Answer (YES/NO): NO